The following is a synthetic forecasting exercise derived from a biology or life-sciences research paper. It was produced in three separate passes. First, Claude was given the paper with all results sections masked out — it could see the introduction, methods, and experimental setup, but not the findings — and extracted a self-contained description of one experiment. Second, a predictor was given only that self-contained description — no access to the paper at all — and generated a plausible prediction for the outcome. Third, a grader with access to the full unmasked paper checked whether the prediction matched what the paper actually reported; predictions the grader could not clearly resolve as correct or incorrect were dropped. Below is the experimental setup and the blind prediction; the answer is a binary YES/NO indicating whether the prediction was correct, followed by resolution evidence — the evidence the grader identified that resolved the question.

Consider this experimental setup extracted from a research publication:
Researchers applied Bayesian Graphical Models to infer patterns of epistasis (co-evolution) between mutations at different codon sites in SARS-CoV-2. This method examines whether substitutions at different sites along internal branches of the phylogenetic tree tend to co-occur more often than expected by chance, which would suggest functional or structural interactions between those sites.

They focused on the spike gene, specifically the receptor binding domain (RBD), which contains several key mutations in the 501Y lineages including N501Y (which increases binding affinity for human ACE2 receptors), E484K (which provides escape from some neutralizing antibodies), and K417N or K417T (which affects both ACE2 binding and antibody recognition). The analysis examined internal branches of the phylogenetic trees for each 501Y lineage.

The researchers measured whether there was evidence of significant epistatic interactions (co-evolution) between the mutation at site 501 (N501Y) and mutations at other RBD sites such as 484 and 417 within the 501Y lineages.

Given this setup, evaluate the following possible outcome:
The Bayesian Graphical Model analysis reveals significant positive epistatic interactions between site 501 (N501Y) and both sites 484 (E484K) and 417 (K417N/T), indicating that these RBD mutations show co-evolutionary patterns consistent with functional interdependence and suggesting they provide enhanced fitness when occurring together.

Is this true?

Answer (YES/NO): NO